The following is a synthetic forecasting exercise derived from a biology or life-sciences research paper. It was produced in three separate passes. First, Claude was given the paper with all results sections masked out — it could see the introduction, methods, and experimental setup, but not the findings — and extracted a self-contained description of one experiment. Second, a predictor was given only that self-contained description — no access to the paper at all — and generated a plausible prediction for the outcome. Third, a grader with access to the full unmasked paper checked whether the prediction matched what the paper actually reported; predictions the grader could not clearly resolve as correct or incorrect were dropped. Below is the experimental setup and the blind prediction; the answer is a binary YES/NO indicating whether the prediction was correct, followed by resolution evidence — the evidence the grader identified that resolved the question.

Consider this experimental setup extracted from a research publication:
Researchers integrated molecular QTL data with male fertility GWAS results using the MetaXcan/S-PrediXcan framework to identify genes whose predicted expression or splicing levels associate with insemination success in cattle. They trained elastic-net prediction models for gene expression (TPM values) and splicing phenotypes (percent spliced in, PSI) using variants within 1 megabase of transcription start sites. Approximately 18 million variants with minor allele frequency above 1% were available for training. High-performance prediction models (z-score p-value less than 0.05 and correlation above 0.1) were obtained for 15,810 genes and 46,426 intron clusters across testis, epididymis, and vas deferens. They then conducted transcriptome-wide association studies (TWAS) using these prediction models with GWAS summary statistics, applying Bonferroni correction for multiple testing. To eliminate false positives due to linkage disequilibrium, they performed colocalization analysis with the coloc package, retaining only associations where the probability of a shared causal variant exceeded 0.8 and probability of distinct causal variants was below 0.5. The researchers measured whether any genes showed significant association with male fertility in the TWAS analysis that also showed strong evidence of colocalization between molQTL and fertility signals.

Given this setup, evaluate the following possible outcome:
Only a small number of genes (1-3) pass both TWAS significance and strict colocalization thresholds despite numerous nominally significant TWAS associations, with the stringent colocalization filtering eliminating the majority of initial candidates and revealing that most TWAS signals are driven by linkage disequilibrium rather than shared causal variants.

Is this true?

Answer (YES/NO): NO